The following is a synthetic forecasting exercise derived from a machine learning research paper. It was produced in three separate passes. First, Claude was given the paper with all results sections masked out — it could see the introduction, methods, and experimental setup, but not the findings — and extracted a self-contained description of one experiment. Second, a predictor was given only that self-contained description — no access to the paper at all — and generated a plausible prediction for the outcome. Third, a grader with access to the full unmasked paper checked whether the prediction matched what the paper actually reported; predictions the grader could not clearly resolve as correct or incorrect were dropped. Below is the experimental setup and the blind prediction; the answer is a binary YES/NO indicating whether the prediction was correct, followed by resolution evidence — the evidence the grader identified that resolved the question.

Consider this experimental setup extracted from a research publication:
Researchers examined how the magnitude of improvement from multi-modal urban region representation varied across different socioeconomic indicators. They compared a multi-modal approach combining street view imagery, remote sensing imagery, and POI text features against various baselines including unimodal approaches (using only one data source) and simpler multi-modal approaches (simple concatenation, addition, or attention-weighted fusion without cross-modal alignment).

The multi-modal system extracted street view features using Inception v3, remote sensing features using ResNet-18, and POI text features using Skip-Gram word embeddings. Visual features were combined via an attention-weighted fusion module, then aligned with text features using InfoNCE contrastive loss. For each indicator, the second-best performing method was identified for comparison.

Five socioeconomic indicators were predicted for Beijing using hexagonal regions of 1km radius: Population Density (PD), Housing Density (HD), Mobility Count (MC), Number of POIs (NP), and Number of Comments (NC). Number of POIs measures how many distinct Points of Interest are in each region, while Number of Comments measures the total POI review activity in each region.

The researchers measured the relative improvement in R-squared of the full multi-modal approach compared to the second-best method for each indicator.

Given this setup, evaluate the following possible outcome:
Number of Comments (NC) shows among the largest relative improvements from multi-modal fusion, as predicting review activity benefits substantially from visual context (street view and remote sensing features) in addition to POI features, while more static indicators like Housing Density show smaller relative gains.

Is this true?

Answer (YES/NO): YES